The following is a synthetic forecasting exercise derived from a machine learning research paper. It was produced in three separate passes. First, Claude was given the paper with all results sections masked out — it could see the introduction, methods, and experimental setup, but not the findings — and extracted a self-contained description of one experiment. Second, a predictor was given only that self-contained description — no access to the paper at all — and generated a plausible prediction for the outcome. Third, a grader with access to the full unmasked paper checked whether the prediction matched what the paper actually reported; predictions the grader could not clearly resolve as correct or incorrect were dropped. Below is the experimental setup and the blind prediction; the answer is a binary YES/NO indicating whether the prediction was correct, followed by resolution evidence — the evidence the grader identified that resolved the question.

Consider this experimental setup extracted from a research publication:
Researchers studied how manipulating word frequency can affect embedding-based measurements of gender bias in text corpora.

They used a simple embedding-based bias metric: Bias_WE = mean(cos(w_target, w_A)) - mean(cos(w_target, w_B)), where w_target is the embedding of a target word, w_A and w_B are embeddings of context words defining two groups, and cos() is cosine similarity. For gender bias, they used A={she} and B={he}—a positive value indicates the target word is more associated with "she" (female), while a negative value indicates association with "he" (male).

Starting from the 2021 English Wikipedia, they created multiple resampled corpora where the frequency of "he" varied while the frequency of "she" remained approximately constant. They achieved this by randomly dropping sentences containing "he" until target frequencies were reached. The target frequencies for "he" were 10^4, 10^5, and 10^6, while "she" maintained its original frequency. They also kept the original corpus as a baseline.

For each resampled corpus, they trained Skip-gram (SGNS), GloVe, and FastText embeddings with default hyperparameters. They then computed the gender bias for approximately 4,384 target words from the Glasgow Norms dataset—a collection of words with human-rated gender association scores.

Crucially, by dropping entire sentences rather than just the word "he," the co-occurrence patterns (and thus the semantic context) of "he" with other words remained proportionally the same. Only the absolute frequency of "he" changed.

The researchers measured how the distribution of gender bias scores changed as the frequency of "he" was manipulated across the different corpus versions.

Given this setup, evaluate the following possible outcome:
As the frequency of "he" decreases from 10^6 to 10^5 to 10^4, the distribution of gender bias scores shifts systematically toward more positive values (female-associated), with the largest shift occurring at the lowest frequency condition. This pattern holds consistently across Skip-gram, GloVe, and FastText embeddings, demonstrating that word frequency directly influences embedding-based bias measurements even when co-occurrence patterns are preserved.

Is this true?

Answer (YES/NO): NO